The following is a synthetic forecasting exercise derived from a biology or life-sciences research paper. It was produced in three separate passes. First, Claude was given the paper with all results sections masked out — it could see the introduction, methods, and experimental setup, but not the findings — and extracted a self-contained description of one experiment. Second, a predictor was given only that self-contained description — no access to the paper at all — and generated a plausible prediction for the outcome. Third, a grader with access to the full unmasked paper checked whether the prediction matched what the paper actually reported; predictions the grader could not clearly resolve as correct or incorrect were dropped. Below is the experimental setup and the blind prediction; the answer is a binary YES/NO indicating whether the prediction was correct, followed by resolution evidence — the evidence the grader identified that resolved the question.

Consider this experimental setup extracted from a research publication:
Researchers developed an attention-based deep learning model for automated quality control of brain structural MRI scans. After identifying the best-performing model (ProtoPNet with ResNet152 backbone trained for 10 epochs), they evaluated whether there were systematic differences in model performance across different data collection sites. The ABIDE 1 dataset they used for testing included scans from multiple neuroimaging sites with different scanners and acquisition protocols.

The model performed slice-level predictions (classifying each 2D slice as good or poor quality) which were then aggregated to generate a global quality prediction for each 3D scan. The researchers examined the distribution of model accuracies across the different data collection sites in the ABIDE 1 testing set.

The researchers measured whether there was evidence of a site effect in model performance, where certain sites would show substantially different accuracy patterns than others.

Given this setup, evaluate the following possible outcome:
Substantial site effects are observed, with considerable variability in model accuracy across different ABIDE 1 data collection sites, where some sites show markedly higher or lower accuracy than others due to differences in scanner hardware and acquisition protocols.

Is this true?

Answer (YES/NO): NO